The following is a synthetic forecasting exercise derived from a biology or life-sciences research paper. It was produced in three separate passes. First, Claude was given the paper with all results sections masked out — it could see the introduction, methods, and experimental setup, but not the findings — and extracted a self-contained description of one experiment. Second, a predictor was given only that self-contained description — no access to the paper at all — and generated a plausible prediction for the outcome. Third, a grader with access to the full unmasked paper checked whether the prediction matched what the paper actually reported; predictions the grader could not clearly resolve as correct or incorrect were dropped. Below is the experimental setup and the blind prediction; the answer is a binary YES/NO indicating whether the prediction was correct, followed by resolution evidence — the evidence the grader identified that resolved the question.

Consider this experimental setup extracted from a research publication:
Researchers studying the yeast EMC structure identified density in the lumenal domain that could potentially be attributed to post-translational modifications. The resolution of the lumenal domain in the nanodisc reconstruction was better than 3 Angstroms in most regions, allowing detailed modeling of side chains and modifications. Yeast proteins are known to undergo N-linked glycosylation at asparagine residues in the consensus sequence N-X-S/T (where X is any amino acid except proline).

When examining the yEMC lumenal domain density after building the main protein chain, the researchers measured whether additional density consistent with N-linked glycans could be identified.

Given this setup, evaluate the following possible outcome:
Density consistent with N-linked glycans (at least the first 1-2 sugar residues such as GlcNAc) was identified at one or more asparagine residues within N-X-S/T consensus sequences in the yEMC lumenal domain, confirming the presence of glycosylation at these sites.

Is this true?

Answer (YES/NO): YES